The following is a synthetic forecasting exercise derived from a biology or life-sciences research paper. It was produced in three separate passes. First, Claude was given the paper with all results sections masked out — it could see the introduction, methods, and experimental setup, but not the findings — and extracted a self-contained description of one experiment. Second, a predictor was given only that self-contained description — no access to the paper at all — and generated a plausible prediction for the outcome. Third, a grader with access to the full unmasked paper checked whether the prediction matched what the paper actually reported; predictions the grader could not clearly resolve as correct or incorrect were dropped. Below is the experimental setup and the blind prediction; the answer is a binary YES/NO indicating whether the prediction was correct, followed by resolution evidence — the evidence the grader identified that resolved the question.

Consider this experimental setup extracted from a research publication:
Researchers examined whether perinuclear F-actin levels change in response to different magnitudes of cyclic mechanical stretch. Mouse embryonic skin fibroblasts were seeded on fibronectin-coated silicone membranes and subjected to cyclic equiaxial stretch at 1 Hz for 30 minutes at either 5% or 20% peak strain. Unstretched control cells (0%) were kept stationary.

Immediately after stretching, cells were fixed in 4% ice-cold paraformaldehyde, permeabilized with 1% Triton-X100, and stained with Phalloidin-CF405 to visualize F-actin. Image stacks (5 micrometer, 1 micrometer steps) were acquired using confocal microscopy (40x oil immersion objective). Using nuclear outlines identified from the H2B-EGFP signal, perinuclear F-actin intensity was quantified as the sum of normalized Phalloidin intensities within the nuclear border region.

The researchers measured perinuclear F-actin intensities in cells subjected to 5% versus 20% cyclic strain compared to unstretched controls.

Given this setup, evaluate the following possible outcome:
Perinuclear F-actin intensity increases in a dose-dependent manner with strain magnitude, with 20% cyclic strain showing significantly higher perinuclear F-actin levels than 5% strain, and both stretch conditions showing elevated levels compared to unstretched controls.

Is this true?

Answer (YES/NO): YES